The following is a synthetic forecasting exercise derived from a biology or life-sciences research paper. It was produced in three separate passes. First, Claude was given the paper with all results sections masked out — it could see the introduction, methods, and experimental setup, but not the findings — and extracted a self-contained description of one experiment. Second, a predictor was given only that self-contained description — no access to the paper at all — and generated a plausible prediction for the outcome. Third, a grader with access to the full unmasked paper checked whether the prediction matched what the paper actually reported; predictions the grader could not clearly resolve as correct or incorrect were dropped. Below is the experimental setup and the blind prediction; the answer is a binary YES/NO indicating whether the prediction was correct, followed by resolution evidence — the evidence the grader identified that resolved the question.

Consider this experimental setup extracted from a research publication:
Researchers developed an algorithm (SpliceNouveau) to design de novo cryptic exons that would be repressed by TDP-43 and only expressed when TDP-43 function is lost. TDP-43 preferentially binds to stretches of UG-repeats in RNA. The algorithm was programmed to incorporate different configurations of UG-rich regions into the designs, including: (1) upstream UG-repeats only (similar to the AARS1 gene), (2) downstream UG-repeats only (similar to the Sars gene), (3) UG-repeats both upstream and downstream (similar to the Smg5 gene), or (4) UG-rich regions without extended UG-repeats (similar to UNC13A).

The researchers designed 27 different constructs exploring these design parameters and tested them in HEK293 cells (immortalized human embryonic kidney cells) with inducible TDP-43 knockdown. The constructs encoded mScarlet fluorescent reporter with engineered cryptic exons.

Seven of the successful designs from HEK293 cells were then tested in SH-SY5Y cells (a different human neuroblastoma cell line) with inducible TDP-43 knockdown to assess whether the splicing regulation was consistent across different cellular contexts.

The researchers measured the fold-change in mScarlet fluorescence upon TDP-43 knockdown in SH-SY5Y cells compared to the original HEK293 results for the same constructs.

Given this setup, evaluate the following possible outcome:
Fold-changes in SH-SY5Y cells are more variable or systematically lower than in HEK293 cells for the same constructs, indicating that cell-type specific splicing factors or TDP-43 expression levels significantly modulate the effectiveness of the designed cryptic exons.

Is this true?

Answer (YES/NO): NO